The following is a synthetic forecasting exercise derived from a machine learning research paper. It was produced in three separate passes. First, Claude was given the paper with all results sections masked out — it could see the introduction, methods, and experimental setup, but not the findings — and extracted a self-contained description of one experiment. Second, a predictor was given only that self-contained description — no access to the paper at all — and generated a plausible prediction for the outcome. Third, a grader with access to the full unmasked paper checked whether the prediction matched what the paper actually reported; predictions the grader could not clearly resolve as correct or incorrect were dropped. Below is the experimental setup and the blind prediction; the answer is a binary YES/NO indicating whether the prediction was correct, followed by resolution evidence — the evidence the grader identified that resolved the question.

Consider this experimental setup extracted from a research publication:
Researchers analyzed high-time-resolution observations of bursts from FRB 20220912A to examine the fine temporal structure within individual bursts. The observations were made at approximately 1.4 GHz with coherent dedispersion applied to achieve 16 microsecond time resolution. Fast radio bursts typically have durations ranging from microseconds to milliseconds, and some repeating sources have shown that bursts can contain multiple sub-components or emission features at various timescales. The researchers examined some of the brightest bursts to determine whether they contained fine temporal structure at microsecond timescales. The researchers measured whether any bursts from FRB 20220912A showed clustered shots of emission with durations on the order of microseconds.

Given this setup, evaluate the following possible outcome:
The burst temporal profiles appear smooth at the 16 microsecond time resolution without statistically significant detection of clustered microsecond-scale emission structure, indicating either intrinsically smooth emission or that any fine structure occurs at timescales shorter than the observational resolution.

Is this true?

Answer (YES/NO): NO